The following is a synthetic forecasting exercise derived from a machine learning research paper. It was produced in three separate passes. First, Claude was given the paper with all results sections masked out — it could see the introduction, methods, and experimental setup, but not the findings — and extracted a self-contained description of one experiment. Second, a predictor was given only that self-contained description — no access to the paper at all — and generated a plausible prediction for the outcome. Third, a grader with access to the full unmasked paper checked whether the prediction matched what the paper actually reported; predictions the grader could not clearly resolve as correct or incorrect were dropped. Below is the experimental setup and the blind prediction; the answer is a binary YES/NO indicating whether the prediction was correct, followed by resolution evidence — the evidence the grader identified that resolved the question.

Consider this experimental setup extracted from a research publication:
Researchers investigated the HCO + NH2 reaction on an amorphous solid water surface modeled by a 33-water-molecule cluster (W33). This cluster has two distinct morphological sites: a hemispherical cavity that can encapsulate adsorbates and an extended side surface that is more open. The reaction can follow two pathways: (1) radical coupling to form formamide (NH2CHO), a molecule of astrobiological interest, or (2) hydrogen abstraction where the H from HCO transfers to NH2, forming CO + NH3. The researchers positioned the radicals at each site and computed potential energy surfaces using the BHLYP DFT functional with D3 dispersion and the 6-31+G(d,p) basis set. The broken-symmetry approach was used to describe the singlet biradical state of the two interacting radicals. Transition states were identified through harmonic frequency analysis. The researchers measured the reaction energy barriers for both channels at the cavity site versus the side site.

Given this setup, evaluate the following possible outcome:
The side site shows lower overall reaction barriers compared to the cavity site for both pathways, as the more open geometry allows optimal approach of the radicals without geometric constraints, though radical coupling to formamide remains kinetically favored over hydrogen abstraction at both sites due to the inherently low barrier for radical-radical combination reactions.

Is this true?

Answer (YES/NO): NO